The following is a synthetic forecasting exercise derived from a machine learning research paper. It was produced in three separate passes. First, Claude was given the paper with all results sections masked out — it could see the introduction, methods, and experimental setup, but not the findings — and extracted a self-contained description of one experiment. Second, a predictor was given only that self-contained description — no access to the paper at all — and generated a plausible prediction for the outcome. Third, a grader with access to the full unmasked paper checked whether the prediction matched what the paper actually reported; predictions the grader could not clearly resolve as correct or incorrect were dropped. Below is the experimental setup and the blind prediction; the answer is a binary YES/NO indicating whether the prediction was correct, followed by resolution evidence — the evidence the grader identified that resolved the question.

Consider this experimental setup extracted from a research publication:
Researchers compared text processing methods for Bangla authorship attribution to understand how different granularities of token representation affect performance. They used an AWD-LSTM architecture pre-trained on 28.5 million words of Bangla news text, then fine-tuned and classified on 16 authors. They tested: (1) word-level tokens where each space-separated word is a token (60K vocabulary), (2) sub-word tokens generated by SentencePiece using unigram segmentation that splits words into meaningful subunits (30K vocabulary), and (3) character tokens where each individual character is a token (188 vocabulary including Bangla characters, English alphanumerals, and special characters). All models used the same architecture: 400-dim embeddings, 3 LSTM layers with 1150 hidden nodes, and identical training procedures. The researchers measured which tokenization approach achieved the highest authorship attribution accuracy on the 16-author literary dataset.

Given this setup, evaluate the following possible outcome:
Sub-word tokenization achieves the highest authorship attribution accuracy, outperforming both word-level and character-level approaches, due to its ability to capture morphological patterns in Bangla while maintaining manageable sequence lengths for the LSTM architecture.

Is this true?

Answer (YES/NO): YES